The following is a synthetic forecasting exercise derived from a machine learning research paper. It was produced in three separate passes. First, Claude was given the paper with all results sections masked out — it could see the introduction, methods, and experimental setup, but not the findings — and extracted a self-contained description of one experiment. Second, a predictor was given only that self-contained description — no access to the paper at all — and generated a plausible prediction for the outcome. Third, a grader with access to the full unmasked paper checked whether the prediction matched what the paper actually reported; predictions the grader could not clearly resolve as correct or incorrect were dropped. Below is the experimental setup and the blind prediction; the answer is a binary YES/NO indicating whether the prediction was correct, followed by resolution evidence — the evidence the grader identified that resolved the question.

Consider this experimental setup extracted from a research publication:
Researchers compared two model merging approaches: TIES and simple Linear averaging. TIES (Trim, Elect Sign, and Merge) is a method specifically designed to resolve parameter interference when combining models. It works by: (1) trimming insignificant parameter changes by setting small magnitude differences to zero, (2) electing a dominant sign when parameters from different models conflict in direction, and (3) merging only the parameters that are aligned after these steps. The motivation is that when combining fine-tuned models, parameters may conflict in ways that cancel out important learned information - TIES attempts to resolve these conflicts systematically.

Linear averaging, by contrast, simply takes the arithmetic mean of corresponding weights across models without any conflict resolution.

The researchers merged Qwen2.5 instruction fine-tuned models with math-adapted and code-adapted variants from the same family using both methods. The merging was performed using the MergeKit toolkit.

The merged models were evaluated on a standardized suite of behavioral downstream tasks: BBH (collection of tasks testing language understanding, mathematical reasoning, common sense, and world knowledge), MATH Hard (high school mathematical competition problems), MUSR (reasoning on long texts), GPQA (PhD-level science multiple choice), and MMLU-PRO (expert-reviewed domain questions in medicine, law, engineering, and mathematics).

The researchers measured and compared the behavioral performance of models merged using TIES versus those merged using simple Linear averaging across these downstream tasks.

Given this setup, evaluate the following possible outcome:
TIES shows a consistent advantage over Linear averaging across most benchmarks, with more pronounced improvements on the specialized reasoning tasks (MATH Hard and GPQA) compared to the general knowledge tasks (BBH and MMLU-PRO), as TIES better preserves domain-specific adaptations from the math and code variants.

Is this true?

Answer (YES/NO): NO